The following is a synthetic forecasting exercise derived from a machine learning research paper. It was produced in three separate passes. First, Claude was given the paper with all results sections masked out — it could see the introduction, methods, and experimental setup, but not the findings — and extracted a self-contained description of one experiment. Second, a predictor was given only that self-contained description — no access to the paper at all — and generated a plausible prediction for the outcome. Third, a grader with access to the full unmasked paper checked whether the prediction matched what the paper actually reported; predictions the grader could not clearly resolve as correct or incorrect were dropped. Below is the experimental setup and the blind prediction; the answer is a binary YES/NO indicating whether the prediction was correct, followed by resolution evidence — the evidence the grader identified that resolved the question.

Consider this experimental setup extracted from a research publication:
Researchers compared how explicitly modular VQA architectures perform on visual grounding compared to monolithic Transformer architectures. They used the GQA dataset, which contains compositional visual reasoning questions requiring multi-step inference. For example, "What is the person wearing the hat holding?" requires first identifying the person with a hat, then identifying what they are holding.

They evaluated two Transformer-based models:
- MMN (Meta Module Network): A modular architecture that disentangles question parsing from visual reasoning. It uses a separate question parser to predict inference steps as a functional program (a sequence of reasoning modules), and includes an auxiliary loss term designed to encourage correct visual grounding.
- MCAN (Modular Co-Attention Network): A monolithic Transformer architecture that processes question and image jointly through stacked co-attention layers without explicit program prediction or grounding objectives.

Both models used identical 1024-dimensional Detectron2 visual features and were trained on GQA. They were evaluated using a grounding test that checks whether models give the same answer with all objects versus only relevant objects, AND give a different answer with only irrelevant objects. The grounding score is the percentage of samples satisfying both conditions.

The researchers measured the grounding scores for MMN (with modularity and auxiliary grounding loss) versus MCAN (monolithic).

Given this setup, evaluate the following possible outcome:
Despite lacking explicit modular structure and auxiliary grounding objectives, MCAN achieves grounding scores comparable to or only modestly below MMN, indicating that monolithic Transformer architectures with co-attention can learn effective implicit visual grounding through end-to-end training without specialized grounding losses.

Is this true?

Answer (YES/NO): YES